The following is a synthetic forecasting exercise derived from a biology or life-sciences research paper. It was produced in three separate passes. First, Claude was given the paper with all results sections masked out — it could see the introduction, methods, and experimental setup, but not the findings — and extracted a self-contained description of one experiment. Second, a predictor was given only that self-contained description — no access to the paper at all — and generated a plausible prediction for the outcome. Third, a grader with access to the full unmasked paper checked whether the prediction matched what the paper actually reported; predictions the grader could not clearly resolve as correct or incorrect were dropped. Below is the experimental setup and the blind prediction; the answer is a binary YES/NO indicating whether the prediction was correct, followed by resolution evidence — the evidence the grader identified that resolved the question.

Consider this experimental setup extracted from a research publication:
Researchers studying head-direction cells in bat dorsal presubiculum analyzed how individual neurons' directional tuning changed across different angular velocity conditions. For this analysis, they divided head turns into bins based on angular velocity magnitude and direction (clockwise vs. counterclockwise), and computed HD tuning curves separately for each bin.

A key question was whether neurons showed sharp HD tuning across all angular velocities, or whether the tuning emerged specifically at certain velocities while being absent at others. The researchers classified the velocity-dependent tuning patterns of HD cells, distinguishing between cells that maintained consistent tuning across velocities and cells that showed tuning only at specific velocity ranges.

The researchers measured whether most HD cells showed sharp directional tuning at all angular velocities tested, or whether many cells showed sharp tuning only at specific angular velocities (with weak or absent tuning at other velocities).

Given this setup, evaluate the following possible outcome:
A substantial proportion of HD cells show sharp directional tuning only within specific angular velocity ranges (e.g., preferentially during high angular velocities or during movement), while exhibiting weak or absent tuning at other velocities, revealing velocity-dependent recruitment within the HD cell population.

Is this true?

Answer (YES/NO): YES